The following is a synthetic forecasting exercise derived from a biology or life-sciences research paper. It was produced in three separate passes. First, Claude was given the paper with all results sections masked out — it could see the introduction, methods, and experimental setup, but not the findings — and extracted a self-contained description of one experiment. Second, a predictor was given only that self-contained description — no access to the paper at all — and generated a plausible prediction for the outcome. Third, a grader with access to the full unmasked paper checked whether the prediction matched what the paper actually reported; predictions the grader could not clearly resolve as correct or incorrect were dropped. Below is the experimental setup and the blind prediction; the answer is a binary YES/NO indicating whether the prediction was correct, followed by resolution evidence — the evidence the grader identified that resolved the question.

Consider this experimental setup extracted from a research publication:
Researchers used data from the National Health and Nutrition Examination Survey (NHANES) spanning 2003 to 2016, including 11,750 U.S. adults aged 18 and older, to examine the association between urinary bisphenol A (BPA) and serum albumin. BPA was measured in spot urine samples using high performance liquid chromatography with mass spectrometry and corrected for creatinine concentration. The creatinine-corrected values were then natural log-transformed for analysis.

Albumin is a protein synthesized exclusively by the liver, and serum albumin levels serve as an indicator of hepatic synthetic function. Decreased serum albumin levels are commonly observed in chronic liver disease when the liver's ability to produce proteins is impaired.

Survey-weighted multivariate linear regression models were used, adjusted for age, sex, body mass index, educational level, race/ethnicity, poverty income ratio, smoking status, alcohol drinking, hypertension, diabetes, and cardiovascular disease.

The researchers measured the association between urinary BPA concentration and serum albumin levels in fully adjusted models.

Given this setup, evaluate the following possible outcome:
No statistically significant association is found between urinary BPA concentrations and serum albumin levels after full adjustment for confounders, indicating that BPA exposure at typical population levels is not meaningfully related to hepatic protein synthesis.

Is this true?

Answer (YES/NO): NO